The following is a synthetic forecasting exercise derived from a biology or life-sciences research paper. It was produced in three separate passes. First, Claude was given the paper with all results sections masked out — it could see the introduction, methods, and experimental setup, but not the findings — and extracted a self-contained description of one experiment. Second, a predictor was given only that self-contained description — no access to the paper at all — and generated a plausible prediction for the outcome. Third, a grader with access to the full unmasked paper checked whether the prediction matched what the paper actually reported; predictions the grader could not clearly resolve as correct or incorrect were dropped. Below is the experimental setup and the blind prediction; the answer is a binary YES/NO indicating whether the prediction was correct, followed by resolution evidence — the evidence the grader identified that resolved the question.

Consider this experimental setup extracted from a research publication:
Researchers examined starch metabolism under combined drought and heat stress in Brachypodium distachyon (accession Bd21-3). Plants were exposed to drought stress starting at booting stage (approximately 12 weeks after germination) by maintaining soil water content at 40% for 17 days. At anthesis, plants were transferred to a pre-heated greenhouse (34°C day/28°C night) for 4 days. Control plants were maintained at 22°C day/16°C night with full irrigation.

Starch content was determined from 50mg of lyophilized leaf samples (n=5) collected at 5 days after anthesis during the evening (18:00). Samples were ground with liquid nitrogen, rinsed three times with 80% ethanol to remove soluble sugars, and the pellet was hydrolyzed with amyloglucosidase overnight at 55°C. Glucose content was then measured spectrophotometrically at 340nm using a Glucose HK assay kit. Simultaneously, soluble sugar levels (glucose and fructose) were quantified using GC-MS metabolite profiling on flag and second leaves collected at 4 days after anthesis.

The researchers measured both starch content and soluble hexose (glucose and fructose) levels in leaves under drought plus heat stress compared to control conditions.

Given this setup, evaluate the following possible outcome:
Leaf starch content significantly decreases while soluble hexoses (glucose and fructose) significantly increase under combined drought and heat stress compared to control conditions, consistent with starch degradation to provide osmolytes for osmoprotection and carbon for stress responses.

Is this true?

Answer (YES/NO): YES